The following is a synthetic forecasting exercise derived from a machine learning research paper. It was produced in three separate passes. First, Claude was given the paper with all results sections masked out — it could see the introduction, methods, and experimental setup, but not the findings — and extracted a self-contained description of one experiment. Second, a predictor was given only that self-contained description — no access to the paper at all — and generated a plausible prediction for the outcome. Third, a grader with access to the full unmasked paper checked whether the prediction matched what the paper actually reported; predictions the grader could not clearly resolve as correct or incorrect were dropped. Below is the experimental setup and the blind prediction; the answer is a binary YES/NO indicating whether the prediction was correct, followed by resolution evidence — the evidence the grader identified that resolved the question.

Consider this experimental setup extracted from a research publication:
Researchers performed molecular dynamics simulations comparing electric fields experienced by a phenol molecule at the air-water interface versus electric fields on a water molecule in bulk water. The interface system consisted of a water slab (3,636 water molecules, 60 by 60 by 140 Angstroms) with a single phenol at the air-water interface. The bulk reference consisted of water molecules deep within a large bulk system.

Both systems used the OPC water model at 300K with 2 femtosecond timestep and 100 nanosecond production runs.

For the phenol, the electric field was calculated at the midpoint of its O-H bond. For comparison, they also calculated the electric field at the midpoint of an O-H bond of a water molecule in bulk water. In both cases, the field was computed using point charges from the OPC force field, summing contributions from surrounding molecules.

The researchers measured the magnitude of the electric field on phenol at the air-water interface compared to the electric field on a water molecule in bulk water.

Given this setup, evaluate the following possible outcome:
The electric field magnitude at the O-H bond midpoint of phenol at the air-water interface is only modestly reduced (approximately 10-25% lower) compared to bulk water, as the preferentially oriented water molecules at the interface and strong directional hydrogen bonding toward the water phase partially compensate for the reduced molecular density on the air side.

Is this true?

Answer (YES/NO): NO